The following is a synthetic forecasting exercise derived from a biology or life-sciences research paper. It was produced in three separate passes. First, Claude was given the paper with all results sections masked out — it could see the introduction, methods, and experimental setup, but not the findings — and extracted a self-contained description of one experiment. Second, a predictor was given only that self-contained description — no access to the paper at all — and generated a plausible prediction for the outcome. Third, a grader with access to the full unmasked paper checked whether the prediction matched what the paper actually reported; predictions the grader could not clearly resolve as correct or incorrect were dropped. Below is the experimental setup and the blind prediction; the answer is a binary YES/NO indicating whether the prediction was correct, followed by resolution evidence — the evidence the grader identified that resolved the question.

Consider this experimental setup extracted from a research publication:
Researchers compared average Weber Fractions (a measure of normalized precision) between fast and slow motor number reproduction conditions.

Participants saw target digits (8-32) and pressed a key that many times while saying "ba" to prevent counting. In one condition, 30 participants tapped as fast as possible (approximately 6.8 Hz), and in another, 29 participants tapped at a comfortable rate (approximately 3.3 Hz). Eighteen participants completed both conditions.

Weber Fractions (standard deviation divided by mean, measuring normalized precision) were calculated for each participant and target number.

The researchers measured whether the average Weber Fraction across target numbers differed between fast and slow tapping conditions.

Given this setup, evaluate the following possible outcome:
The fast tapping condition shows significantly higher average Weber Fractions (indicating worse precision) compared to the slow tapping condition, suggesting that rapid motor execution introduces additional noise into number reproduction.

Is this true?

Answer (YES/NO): NO